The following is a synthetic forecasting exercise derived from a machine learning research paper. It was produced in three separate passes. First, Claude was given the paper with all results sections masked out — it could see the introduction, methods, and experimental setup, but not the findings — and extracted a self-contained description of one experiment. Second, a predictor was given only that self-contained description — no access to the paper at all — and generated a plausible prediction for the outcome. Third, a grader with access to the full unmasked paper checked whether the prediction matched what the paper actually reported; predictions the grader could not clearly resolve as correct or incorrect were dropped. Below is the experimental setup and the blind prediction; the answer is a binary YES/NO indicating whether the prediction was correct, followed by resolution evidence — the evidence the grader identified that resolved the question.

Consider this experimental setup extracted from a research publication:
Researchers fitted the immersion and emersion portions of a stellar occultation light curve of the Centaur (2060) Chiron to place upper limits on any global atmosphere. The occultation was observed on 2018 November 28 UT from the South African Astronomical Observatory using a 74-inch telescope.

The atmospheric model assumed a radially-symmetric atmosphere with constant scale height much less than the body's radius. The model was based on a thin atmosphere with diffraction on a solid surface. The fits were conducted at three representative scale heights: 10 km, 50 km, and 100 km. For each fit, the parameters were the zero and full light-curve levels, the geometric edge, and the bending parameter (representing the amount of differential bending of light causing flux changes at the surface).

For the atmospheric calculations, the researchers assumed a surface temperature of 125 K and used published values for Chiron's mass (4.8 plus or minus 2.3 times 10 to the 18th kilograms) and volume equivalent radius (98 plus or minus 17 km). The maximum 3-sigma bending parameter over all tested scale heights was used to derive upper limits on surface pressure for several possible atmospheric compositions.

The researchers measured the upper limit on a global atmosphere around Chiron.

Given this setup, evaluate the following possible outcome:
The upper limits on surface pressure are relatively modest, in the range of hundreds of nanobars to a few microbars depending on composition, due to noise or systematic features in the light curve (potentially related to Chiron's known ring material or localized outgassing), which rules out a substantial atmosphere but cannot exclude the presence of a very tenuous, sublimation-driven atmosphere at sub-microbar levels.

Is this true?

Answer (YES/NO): NO